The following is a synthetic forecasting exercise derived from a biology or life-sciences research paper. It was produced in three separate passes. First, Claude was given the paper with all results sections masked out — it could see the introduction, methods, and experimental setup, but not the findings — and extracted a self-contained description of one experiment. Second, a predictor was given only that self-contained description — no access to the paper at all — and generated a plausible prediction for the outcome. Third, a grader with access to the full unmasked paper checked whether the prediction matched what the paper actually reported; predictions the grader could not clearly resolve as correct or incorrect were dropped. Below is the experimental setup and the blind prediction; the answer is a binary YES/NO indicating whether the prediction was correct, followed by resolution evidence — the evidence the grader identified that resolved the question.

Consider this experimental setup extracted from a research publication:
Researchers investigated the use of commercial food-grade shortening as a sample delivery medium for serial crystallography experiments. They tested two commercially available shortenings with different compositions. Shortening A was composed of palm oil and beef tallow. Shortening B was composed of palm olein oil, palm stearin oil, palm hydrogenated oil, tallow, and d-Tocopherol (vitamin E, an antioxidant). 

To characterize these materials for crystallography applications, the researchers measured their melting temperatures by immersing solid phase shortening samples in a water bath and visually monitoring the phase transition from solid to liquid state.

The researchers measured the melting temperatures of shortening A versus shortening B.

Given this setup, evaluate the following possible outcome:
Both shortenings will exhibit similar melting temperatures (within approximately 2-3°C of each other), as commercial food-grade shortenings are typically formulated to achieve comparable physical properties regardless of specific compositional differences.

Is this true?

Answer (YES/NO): YES